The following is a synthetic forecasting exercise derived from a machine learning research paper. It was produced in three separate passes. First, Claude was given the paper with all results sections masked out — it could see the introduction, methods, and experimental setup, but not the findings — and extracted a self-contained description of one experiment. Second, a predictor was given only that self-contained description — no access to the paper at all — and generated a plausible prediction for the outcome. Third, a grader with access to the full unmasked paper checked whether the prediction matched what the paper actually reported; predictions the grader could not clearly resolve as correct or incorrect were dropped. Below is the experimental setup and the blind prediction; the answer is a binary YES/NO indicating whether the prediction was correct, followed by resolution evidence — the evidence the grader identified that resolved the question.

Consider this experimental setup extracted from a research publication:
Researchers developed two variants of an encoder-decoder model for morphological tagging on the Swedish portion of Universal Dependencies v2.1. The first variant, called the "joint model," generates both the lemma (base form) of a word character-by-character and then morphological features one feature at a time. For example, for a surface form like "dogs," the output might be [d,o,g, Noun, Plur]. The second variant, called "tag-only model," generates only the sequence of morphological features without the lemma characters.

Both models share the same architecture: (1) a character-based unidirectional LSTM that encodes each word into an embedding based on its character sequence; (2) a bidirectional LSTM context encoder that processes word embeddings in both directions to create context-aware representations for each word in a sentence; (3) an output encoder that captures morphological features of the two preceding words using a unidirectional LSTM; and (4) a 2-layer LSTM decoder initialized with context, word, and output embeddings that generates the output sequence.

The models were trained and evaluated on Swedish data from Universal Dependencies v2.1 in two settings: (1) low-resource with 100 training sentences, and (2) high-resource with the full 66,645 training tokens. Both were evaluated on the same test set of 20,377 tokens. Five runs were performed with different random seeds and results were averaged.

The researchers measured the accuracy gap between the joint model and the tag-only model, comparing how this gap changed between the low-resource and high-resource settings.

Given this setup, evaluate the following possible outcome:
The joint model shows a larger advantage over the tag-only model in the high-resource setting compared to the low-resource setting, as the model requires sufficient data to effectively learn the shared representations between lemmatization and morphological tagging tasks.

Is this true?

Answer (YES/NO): NO